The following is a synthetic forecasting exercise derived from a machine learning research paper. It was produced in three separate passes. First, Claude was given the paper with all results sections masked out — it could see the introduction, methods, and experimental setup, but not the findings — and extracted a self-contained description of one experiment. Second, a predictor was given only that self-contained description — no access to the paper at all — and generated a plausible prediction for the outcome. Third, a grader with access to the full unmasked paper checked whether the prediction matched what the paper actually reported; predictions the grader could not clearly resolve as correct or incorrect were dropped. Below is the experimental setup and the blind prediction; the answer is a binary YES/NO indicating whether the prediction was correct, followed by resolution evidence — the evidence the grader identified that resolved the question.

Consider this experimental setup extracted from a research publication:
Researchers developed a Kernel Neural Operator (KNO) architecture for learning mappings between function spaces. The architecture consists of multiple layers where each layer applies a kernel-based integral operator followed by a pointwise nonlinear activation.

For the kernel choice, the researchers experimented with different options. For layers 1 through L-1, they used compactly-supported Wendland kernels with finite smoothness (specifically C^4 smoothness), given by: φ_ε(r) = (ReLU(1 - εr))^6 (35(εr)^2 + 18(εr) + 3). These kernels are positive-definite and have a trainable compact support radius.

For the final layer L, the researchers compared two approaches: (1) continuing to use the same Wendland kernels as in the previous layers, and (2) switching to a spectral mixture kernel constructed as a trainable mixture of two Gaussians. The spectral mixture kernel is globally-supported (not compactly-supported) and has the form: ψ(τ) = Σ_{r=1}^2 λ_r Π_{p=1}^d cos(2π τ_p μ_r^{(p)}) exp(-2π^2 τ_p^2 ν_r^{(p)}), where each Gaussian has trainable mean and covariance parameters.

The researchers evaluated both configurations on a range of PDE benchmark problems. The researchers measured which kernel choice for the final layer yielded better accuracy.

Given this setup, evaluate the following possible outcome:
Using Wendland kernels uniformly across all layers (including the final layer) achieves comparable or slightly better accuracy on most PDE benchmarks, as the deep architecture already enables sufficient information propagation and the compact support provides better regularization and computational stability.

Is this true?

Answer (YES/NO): NO